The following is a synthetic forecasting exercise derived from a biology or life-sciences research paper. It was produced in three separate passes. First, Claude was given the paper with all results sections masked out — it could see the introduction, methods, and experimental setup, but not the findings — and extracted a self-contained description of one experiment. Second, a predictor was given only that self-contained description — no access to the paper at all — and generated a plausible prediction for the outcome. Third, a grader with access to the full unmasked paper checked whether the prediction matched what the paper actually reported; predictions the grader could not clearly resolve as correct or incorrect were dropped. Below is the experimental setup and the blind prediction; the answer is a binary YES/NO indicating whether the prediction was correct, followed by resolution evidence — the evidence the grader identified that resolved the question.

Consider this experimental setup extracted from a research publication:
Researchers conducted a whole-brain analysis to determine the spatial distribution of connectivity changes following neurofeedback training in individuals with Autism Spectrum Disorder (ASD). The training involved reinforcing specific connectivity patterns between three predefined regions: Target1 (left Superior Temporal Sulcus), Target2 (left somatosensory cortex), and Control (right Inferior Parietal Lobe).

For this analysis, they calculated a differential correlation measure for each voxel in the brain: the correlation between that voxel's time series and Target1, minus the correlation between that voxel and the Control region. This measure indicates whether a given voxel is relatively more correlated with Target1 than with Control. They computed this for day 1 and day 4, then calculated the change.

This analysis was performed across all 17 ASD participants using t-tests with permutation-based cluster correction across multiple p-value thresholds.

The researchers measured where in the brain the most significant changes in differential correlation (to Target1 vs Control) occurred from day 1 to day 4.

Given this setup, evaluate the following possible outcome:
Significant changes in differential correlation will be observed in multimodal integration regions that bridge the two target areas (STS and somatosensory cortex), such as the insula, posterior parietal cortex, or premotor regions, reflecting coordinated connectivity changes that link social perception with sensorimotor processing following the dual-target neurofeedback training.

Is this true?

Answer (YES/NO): NO